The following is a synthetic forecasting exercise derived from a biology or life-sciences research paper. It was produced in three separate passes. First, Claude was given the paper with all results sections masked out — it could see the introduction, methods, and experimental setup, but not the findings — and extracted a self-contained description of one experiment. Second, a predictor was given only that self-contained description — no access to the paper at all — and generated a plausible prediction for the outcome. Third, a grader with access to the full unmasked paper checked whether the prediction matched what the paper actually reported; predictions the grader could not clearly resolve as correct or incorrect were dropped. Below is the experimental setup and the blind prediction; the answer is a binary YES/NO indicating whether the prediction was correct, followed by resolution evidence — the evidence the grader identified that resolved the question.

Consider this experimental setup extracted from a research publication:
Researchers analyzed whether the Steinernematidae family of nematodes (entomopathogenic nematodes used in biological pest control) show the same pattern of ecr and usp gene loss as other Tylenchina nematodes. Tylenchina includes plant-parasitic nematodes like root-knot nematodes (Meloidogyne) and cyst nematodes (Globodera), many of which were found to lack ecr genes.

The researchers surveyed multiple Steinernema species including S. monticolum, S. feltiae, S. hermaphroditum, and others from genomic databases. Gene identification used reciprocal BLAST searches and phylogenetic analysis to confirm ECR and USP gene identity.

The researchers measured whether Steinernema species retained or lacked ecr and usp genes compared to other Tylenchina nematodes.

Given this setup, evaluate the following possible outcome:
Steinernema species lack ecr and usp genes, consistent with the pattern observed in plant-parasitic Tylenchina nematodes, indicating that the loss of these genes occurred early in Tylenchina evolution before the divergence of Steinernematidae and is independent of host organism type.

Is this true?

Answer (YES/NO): NO